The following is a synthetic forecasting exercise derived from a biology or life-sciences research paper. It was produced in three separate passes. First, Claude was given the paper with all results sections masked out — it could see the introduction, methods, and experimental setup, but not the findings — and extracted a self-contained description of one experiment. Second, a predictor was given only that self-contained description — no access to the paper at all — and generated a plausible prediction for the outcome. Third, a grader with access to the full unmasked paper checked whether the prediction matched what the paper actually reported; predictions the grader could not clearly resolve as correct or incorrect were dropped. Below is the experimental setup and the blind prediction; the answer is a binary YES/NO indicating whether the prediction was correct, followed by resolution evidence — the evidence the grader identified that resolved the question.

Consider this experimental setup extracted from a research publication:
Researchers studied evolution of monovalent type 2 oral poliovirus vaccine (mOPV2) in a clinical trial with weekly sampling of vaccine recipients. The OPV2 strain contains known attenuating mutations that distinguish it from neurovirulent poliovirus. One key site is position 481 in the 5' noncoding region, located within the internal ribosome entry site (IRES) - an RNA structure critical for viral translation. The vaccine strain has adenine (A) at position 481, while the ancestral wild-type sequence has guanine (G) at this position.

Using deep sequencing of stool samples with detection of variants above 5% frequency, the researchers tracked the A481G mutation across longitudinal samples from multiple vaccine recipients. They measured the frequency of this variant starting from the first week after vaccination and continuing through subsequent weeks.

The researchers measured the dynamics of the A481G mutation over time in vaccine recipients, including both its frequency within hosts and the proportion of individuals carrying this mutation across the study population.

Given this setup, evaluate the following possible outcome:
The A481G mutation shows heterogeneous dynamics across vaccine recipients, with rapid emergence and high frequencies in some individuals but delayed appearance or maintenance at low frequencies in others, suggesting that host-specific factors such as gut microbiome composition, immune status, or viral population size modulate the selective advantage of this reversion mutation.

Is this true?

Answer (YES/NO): NO